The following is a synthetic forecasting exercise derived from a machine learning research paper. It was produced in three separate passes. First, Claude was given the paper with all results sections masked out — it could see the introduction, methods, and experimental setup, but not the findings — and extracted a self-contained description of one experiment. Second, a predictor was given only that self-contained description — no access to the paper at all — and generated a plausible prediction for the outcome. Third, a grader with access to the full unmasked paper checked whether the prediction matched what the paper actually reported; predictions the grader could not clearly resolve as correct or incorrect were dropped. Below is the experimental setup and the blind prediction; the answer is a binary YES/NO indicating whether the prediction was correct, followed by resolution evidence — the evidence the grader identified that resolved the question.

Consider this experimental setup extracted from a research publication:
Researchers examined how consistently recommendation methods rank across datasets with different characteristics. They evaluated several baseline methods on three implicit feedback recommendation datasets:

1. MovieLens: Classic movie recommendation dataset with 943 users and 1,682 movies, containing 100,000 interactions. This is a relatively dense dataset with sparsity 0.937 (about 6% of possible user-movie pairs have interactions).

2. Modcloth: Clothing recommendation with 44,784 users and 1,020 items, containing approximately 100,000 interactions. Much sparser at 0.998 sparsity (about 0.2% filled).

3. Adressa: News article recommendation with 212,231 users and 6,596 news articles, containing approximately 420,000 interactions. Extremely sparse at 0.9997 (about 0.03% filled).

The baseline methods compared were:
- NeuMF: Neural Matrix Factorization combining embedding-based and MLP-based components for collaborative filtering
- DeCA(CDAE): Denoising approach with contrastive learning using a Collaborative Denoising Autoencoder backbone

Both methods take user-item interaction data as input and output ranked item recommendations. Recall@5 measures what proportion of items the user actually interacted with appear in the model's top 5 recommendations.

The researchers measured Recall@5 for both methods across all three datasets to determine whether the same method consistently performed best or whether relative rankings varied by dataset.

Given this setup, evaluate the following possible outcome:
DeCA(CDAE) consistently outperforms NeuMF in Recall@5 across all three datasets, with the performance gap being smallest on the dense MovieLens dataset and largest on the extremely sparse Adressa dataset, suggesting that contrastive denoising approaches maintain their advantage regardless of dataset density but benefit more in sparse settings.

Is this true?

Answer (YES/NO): NO